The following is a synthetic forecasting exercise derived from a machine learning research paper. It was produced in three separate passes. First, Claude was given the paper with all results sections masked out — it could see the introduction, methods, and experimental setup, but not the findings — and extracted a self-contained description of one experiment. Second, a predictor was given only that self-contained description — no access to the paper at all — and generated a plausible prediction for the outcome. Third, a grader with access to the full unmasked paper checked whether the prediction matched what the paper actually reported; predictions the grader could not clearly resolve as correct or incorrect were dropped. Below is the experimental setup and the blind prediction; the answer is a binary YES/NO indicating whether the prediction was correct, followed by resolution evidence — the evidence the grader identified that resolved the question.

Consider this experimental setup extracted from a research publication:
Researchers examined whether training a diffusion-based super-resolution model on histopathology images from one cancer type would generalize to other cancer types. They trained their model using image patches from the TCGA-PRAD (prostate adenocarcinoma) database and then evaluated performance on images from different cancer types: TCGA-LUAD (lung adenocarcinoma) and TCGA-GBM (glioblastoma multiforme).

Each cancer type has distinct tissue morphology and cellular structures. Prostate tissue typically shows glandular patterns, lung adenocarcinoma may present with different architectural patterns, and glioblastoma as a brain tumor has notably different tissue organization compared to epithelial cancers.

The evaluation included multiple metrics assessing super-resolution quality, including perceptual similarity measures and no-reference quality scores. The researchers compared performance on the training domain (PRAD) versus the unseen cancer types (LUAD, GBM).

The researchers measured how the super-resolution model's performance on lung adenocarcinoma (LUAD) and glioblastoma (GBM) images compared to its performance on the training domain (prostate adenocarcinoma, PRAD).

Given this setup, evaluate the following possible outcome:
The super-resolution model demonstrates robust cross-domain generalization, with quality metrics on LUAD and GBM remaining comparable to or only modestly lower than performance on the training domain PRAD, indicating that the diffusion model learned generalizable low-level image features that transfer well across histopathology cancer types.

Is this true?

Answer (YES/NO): NO